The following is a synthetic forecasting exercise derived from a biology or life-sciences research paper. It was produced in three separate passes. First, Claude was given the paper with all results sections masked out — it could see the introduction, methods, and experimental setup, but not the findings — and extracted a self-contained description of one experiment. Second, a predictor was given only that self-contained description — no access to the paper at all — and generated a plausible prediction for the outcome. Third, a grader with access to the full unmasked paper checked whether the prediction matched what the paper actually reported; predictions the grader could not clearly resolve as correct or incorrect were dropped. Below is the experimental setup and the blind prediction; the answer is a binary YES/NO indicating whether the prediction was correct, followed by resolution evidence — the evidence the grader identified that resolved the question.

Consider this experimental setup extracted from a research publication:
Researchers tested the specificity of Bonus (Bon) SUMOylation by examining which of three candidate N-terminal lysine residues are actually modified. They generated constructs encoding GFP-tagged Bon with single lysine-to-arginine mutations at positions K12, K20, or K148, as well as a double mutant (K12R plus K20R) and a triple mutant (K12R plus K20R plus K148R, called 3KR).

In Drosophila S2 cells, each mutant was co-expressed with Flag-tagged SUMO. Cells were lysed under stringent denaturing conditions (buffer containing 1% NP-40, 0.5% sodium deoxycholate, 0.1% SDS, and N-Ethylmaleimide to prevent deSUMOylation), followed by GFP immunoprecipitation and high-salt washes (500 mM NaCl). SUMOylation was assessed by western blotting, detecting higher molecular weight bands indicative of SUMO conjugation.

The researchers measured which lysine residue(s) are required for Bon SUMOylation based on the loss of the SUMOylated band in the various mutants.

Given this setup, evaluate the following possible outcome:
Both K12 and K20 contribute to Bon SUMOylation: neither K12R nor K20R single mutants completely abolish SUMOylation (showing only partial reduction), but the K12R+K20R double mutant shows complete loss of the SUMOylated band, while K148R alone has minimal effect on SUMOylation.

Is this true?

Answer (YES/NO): NO